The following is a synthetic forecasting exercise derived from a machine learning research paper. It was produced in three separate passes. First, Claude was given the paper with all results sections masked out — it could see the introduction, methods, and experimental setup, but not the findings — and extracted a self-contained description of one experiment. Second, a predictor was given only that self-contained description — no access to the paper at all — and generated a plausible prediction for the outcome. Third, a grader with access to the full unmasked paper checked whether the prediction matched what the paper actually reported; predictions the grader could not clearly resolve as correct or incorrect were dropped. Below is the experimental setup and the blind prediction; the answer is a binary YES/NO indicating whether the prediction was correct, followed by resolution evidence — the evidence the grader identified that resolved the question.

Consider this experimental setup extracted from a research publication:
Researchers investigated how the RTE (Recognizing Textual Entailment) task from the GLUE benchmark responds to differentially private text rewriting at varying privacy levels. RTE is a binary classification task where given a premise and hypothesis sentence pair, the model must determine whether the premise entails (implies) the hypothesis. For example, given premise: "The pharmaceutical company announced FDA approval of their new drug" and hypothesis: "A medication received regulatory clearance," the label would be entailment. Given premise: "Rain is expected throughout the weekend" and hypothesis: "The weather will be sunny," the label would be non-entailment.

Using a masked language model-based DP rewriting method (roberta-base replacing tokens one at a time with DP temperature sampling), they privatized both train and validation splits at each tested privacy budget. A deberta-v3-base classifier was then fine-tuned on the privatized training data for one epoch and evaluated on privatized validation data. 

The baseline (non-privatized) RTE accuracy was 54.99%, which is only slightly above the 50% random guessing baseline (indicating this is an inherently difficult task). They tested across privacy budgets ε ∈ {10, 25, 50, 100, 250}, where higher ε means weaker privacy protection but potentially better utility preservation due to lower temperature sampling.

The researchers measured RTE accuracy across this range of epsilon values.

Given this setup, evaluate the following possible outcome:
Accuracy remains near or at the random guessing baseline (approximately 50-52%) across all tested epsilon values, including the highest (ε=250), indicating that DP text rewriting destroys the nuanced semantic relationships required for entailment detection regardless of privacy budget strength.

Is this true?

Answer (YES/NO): NO